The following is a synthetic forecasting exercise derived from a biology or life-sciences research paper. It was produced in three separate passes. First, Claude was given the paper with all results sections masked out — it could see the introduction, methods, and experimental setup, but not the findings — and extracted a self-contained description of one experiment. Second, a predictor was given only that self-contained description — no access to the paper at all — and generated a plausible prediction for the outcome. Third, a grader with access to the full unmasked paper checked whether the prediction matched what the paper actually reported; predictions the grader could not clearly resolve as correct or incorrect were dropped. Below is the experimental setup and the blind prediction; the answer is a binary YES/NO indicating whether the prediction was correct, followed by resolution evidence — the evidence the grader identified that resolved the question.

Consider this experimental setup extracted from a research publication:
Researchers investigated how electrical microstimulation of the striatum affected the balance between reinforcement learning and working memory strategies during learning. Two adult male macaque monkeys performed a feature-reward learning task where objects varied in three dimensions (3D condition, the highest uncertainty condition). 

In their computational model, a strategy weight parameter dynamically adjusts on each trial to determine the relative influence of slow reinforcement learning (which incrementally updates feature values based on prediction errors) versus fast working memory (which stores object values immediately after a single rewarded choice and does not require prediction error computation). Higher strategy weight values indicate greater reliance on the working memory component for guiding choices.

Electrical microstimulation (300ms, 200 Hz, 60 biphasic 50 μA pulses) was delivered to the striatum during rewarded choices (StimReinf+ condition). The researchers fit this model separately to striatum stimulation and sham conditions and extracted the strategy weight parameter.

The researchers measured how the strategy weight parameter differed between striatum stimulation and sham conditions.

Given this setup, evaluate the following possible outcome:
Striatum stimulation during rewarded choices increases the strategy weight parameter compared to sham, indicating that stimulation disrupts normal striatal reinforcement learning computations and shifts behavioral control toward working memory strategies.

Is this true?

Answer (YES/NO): NO